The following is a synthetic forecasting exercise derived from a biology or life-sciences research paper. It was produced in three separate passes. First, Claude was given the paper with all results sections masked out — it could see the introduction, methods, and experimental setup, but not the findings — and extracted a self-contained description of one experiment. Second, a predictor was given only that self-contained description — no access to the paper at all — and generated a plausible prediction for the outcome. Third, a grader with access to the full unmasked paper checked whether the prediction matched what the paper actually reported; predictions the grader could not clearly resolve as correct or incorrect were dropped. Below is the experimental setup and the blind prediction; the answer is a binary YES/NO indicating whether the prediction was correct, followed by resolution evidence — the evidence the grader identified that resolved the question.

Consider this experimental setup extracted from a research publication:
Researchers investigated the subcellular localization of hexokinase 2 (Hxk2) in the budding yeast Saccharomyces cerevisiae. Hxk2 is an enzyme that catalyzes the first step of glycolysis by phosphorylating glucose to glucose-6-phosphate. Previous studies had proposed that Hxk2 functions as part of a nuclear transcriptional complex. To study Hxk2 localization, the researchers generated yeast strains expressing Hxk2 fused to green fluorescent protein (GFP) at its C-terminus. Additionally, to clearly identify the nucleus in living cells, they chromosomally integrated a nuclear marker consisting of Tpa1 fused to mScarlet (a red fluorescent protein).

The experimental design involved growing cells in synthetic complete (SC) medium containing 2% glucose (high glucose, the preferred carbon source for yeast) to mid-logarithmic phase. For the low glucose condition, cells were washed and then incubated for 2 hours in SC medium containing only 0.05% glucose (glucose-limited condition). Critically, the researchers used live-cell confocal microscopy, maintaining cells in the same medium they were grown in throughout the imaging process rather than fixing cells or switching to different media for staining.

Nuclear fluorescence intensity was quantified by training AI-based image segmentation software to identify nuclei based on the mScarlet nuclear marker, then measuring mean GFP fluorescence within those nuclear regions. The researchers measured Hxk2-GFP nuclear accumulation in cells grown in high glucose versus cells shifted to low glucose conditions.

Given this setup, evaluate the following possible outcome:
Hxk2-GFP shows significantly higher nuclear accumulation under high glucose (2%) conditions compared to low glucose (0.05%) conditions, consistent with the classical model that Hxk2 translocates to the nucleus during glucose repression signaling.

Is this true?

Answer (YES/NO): NO